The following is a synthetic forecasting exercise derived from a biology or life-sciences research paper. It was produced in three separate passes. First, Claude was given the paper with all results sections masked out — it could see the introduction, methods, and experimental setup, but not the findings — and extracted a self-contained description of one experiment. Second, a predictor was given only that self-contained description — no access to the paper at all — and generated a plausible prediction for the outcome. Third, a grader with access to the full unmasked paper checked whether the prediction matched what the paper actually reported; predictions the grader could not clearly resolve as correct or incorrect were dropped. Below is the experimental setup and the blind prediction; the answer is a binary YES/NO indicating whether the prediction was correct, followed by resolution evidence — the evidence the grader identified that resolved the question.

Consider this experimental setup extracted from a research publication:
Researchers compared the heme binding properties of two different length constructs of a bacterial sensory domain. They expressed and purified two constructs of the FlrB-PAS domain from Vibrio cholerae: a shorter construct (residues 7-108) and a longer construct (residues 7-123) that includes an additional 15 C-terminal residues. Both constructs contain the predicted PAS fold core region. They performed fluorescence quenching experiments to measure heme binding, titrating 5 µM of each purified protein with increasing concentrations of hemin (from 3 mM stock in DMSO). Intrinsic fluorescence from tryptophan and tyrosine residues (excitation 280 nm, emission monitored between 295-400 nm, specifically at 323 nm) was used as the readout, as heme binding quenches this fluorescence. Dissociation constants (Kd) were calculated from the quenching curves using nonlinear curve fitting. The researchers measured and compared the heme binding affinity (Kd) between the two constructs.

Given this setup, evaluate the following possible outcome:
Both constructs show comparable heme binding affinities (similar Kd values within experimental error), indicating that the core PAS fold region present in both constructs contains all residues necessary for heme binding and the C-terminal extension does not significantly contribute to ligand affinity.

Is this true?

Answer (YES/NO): YES